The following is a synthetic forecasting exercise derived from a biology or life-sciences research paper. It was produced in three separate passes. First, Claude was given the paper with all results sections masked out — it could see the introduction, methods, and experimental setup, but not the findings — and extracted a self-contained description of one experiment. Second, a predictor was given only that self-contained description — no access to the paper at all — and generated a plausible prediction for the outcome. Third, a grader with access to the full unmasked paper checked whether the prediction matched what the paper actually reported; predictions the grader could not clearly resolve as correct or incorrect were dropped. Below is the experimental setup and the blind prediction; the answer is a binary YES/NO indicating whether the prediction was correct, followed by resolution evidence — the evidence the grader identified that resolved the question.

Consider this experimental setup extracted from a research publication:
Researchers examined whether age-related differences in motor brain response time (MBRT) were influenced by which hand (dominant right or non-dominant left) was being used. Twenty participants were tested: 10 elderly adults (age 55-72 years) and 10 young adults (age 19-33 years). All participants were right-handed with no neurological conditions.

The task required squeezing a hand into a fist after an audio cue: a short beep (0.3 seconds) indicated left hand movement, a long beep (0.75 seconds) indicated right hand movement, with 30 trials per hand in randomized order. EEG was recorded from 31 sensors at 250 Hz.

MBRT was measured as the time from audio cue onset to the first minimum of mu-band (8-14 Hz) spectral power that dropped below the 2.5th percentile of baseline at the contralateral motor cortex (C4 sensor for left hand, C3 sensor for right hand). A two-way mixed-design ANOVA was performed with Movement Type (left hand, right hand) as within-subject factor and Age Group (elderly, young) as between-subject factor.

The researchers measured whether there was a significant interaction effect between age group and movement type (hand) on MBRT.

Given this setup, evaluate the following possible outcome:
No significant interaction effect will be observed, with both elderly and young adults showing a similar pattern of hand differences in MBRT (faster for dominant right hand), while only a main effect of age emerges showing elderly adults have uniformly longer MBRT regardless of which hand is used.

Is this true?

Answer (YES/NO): NO